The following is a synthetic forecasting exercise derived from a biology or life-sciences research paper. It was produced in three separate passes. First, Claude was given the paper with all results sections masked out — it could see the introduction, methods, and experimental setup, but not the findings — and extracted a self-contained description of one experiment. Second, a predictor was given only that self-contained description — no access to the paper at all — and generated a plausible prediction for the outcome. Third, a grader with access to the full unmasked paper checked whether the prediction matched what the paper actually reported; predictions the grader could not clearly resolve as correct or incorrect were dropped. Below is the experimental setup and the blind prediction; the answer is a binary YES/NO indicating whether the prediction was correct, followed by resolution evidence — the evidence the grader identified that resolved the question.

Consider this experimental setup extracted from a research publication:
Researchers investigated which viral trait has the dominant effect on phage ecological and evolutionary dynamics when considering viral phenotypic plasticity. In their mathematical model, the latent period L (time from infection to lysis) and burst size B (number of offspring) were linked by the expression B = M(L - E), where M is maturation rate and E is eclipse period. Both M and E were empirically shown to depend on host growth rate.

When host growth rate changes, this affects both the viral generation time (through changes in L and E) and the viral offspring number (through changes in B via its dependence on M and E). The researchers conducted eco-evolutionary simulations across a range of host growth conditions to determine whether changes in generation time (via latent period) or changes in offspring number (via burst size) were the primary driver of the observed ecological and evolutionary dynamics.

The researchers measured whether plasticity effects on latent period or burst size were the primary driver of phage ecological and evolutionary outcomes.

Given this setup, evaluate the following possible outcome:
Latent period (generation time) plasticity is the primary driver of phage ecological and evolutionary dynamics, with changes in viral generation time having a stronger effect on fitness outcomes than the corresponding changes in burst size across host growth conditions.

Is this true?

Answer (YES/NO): NO